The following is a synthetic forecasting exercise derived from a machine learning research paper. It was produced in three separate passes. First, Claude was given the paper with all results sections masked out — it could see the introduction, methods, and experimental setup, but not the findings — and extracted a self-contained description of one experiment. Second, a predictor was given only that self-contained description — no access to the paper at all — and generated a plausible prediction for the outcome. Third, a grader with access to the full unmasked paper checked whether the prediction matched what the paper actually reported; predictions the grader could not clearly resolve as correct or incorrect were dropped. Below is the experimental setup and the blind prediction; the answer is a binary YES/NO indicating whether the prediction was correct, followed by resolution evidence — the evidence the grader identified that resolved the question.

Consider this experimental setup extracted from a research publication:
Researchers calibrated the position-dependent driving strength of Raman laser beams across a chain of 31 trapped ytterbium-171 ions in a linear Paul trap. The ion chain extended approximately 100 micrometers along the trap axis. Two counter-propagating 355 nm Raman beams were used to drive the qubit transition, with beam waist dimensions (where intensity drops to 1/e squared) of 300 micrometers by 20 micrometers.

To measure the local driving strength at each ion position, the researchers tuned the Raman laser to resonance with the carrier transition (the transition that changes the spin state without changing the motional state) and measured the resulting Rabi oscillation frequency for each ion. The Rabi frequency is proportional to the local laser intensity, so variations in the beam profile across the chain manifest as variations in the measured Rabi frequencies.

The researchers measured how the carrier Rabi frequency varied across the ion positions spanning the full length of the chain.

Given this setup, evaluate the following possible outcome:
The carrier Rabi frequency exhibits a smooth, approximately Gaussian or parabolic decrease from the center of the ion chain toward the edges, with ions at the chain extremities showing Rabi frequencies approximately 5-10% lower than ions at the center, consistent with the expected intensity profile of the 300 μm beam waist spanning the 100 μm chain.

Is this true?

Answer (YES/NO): NO